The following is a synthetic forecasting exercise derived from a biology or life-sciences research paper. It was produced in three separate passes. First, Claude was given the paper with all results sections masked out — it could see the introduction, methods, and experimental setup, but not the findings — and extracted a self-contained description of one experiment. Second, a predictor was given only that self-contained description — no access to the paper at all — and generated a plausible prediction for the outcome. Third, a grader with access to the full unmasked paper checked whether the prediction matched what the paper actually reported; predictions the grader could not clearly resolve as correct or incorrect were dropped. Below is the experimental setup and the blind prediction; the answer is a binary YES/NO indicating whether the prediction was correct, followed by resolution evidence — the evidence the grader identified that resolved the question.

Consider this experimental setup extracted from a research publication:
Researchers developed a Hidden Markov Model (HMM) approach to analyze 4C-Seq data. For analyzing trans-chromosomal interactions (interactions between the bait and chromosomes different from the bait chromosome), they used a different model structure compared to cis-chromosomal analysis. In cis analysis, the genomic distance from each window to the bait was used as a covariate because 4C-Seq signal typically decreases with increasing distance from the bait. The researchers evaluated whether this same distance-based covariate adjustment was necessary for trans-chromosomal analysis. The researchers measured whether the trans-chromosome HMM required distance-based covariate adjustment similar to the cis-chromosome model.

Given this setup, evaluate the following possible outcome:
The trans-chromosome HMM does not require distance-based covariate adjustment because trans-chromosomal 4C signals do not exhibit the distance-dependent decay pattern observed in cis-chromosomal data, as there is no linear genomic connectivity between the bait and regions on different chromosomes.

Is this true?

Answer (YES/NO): YES